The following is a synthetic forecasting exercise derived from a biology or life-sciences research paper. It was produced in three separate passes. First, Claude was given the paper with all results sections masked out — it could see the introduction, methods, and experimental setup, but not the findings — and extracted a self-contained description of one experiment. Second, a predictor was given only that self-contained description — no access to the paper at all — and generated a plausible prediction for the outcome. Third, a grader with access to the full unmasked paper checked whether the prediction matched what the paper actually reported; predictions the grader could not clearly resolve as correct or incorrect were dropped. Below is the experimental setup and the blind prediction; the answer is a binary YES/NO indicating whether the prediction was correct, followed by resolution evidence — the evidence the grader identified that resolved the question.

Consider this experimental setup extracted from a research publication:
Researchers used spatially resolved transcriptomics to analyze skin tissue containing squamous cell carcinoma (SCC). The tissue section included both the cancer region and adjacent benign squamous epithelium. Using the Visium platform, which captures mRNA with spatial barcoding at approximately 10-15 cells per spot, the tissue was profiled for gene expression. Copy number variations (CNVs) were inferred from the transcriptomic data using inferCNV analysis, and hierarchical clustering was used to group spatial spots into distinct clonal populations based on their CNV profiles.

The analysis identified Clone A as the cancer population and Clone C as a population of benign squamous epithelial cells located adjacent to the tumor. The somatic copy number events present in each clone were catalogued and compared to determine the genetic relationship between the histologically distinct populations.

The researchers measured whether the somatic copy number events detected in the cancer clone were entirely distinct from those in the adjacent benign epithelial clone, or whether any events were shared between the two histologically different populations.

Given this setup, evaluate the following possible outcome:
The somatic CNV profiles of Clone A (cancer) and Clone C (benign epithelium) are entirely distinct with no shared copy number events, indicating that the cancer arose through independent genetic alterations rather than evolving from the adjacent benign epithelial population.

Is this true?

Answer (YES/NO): NO